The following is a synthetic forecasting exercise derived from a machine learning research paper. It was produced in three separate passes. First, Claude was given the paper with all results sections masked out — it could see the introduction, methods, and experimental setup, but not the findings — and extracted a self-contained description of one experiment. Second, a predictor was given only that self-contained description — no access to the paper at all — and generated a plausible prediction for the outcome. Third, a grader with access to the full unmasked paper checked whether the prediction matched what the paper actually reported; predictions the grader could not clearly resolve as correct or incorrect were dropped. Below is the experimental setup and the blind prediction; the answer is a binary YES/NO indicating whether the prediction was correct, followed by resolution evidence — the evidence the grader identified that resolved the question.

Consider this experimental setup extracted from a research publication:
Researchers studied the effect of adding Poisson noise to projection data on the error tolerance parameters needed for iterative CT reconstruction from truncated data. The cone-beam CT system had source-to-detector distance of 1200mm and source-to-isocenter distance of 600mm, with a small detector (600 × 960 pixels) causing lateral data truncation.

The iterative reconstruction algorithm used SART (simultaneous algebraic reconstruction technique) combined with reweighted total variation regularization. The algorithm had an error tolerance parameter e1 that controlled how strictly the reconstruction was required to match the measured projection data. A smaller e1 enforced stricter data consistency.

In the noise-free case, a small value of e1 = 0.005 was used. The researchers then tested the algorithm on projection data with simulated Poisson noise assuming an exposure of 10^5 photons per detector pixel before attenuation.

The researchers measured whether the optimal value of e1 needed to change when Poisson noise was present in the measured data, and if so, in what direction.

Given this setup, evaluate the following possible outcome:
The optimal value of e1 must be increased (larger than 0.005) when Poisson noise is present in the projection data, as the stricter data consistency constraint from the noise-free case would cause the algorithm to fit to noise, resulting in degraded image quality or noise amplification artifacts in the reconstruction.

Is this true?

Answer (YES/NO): YES